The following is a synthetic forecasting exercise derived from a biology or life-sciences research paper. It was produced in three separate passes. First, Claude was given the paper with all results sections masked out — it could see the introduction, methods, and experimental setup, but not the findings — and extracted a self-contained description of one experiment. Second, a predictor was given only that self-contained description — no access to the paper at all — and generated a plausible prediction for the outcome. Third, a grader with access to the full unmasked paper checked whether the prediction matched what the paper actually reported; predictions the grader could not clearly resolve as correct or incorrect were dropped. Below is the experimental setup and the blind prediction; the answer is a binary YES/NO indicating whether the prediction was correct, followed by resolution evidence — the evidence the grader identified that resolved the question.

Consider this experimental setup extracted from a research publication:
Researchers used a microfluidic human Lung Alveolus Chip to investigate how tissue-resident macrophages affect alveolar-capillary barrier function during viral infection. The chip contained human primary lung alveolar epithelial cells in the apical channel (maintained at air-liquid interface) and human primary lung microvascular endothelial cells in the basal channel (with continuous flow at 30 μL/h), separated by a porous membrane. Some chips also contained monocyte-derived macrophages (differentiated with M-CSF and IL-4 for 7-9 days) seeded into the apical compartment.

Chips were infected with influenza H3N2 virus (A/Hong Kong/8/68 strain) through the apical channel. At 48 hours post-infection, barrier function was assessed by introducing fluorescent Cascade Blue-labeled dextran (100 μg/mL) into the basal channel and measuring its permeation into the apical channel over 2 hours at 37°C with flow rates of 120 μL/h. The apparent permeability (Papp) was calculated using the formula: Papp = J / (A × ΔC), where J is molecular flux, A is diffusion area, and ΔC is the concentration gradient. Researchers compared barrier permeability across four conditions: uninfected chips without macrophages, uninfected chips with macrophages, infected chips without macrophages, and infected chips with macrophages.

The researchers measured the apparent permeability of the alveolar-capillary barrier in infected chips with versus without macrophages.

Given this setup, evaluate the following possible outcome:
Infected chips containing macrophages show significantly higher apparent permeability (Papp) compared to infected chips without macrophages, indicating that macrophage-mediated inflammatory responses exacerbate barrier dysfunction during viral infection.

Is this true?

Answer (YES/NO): YES